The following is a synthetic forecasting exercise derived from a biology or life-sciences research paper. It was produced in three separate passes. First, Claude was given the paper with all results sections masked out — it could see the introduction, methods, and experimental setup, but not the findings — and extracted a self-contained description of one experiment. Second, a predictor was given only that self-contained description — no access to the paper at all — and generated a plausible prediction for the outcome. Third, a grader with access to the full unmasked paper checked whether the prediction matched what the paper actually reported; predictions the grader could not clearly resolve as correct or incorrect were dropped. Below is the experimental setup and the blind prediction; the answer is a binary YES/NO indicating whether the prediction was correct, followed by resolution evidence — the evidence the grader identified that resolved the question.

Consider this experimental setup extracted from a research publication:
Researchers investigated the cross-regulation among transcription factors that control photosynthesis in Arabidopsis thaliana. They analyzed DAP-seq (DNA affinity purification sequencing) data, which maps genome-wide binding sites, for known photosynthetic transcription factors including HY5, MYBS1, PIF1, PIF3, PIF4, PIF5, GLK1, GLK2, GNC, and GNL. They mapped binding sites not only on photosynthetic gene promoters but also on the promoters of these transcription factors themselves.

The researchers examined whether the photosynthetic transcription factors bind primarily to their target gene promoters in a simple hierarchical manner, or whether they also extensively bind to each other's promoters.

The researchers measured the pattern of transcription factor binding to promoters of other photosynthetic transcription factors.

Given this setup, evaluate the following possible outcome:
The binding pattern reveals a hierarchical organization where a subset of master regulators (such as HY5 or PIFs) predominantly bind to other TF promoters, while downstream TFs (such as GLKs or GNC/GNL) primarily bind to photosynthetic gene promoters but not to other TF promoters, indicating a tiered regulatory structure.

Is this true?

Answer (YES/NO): NO